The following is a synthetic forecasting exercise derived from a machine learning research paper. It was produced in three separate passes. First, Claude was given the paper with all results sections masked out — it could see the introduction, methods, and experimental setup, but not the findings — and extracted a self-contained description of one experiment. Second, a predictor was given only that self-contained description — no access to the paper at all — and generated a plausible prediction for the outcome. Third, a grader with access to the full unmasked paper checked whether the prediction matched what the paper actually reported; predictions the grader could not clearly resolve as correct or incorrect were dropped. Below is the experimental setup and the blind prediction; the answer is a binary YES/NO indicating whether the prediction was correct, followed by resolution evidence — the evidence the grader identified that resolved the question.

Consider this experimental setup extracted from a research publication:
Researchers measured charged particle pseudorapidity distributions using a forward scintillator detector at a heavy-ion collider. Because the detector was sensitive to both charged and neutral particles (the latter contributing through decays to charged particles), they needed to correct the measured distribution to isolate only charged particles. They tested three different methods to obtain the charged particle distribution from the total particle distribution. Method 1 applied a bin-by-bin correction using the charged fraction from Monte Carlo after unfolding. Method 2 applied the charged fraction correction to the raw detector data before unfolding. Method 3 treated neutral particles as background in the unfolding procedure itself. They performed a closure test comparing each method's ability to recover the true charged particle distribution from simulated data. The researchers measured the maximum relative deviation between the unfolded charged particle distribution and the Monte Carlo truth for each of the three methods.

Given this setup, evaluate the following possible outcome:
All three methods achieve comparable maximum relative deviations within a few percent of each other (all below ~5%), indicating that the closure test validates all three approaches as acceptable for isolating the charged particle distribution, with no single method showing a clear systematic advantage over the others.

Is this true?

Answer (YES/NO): NO